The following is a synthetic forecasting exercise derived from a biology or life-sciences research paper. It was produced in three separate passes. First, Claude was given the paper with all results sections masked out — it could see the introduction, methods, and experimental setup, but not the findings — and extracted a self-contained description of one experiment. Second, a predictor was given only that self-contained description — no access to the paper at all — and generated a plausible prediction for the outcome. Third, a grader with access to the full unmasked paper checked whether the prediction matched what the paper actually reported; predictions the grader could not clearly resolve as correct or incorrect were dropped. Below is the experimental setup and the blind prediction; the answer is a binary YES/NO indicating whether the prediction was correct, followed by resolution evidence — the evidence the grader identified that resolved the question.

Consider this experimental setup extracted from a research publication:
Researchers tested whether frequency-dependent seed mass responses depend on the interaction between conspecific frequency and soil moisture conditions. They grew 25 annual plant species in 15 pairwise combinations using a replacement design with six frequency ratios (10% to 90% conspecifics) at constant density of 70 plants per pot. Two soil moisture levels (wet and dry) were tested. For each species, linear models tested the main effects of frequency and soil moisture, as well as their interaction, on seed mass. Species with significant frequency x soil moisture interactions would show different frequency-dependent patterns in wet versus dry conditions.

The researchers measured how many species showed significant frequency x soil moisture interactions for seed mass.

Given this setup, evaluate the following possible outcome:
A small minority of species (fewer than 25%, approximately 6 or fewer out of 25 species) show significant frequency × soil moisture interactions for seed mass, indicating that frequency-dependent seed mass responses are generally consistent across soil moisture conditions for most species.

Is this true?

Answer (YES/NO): YES